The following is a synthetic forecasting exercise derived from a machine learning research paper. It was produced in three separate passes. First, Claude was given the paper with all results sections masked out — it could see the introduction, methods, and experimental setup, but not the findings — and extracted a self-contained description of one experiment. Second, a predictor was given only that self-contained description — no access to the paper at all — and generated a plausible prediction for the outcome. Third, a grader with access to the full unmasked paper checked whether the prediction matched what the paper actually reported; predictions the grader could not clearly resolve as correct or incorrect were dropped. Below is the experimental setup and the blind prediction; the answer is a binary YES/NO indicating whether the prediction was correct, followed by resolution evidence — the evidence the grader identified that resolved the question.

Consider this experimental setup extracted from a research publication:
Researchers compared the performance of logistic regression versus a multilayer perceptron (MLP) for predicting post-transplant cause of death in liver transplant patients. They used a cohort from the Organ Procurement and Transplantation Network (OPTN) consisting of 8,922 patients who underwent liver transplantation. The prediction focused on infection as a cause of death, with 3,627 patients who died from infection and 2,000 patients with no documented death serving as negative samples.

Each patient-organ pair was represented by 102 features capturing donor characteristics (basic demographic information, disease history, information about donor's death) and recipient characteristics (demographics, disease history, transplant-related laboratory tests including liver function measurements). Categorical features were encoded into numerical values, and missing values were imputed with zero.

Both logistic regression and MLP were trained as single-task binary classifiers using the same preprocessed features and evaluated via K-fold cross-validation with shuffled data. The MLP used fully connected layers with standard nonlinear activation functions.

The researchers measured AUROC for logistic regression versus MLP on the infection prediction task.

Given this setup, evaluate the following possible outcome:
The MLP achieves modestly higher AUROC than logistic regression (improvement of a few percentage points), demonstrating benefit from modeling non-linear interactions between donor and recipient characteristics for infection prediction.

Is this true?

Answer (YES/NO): YES